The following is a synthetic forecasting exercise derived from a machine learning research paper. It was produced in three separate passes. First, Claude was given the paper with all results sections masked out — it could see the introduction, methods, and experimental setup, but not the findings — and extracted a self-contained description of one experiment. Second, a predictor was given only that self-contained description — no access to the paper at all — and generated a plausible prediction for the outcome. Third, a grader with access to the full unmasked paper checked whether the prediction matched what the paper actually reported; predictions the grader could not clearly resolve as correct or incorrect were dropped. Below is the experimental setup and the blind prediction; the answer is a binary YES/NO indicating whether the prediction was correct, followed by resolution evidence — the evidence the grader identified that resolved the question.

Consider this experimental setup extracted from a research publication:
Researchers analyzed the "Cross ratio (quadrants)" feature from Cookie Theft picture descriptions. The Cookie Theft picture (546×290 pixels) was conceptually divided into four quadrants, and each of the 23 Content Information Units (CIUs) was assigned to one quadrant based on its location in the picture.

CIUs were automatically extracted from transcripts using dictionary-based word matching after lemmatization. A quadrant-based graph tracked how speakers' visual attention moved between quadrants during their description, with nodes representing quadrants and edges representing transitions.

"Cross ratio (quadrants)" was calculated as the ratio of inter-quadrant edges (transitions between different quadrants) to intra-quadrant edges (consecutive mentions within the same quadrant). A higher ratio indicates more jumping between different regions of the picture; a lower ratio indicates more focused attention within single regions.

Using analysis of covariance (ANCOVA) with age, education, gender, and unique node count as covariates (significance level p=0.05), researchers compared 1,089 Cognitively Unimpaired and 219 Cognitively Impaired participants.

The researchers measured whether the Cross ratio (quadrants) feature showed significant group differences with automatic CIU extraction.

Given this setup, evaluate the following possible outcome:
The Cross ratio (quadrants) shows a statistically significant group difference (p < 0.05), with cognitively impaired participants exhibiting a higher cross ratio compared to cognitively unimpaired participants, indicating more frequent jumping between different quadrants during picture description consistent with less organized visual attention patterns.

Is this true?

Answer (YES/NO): NO